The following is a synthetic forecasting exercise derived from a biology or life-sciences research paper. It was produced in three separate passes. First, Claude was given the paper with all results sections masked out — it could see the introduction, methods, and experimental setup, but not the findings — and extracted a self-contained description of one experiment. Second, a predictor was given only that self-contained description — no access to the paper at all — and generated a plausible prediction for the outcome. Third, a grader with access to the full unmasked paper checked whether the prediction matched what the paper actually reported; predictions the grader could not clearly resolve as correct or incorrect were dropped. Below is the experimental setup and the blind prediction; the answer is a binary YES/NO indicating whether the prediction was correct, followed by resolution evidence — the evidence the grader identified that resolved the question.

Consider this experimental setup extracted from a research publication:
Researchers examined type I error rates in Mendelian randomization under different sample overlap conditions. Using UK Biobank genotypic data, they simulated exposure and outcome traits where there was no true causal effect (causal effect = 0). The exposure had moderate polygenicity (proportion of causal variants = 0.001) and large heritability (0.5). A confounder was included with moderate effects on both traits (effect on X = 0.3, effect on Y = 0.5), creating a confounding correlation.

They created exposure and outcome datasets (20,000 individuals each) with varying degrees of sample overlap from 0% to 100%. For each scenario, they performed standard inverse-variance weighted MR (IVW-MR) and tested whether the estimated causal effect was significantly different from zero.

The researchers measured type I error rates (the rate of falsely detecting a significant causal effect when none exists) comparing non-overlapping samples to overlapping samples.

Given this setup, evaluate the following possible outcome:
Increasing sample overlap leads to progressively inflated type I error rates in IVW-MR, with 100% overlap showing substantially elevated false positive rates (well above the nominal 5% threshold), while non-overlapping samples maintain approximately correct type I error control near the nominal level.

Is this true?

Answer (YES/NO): YES